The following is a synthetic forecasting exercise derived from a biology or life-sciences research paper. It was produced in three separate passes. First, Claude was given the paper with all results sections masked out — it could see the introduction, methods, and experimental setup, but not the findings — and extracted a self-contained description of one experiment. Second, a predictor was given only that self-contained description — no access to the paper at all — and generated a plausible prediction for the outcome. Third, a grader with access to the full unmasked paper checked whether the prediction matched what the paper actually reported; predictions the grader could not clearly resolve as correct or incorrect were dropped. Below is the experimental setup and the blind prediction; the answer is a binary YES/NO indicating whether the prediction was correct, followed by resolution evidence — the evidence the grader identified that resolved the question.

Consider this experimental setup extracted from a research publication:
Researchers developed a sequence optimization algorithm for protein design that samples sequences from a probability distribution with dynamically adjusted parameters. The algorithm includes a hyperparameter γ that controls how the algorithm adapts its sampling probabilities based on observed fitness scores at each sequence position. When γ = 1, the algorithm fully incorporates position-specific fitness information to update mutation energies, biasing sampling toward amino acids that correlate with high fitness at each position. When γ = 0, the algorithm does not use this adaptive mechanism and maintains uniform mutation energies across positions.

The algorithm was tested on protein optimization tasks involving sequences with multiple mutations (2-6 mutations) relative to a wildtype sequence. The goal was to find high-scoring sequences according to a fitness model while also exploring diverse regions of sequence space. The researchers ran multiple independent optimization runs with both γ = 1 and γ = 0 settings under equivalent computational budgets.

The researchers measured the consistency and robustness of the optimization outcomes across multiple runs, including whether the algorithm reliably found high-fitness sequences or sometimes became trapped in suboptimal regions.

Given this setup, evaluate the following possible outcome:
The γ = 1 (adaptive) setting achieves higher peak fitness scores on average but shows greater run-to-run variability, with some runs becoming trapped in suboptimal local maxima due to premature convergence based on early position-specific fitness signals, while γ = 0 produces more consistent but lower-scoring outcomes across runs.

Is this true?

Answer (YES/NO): NO